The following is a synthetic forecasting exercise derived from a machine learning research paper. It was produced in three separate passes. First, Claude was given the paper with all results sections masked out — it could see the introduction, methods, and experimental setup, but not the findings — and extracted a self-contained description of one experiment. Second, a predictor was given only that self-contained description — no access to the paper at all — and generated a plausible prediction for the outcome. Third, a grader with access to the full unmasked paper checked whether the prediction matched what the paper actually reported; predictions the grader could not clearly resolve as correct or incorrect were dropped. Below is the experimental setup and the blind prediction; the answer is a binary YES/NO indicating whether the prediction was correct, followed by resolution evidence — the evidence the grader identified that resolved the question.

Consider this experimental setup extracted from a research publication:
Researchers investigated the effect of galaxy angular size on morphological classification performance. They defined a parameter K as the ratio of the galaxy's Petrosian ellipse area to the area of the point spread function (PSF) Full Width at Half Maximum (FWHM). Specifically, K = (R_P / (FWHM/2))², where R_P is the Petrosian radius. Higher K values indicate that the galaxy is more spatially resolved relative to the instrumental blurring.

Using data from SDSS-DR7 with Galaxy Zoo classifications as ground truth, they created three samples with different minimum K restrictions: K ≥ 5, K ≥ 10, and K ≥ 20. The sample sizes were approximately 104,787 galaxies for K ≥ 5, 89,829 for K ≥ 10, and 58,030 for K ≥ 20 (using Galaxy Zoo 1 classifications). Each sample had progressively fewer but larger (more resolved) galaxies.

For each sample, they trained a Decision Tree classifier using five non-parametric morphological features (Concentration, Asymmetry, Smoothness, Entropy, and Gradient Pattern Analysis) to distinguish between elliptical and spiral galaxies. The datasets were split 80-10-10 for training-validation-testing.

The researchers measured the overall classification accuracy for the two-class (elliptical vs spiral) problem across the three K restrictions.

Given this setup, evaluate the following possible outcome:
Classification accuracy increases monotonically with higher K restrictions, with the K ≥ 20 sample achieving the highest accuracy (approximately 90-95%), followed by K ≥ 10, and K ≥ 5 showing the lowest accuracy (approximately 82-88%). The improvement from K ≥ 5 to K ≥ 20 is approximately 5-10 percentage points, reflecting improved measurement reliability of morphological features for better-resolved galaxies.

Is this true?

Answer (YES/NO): NO